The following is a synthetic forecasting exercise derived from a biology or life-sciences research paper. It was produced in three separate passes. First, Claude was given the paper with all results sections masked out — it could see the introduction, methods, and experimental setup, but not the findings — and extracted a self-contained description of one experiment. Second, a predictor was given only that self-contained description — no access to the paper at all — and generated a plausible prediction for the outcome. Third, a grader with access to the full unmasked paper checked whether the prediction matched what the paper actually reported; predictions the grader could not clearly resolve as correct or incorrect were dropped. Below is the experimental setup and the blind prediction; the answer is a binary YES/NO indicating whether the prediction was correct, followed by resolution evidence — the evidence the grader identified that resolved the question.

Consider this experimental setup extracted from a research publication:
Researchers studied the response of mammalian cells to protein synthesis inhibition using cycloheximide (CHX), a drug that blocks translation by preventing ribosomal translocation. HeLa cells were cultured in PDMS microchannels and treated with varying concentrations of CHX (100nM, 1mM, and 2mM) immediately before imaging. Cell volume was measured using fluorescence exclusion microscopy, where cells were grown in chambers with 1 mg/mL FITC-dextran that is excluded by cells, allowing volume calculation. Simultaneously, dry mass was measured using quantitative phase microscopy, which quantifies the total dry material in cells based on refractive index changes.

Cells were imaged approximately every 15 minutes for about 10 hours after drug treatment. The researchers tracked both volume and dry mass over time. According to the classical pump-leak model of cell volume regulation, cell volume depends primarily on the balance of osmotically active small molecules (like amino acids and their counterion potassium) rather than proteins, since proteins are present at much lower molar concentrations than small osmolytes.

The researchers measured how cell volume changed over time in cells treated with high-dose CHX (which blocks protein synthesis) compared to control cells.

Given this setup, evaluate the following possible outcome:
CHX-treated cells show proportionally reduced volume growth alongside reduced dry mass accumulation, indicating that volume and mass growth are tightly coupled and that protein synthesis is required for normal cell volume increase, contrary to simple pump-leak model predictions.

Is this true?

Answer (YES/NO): NO